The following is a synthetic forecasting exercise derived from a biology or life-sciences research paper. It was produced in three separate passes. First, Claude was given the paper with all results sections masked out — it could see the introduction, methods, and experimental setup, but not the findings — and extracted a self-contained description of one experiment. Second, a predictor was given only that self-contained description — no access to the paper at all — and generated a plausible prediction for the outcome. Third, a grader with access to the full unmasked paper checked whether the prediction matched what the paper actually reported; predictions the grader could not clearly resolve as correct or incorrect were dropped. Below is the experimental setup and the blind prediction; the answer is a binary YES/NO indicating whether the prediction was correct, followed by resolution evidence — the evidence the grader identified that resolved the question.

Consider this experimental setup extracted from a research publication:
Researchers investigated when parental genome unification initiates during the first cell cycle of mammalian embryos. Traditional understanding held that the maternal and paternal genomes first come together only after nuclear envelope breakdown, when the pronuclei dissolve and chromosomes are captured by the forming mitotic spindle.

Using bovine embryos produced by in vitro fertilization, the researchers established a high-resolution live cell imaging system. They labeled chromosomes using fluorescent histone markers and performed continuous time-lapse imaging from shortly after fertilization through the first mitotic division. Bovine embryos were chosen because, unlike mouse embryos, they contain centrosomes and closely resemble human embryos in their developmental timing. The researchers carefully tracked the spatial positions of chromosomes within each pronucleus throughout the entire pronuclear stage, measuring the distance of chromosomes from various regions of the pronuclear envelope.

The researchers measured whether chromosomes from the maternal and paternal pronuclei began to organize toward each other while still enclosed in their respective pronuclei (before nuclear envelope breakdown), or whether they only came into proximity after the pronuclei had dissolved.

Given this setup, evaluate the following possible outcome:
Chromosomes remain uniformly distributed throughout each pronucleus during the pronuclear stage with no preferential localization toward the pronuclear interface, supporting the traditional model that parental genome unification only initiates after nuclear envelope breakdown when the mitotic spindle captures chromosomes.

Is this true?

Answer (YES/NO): NO